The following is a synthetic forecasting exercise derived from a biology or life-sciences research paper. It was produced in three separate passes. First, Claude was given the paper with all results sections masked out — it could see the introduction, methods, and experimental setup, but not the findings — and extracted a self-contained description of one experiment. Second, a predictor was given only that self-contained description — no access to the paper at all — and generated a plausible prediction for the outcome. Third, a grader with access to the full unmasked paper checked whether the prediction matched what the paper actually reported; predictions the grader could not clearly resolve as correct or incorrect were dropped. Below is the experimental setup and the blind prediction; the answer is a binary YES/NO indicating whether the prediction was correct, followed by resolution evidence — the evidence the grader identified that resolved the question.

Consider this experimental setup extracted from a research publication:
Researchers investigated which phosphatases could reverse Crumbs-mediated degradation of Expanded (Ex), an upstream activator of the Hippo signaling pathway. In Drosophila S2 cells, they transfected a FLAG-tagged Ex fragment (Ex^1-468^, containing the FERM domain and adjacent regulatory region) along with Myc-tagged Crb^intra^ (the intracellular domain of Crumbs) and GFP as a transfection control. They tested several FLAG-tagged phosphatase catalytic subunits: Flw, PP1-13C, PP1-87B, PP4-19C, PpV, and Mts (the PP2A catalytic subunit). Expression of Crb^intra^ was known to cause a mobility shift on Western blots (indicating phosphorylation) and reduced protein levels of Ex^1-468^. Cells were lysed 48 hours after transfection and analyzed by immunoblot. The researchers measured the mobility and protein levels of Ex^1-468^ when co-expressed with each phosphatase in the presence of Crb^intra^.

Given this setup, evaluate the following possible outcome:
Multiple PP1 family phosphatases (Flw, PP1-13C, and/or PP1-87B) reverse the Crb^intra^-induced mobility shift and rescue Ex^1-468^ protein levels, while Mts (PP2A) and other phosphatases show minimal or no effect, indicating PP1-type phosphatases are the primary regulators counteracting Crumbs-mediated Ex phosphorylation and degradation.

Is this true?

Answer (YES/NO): NO